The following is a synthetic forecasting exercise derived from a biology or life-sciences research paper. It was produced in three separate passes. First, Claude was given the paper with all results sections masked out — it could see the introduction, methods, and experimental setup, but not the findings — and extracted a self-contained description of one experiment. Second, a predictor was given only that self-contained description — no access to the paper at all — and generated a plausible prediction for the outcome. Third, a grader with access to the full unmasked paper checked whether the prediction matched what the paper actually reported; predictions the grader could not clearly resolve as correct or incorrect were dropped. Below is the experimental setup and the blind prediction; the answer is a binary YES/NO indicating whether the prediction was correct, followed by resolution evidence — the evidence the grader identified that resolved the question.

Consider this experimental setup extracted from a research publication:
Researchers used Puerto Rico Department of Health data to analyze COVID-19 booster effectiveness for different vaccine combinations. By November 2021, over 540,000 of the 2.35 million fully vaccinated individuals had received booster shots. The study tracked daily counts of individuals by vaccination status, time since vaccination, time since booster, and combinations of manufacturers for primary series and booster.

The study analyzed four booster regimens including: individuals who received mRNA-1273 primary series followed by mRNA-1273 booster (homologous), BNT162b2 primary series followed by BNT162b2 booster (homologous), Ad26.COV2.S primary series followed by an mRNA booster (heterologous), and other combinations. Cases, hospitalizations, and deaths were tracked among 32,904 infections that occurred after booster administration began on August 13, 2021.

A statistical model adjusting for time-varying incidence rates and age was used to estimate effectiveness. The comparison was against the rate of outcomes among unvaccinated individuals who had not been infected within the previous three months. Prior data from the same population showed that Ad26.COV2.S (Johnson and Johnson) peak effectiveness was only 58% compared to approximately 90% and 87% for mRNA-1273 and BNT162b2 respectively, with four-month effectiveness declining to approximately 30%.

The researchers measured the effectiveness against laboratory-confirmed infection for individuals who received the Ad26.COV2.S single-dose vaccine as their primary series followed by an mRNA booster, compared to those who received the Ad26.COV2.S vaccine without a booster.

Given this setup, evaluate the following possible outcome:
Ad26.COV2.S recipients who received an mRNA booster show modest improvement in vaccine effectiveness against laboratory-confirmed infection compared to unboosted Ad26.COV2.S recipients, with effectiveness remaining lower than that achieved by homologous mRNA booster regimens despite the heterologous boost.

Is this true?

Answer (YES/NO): NO